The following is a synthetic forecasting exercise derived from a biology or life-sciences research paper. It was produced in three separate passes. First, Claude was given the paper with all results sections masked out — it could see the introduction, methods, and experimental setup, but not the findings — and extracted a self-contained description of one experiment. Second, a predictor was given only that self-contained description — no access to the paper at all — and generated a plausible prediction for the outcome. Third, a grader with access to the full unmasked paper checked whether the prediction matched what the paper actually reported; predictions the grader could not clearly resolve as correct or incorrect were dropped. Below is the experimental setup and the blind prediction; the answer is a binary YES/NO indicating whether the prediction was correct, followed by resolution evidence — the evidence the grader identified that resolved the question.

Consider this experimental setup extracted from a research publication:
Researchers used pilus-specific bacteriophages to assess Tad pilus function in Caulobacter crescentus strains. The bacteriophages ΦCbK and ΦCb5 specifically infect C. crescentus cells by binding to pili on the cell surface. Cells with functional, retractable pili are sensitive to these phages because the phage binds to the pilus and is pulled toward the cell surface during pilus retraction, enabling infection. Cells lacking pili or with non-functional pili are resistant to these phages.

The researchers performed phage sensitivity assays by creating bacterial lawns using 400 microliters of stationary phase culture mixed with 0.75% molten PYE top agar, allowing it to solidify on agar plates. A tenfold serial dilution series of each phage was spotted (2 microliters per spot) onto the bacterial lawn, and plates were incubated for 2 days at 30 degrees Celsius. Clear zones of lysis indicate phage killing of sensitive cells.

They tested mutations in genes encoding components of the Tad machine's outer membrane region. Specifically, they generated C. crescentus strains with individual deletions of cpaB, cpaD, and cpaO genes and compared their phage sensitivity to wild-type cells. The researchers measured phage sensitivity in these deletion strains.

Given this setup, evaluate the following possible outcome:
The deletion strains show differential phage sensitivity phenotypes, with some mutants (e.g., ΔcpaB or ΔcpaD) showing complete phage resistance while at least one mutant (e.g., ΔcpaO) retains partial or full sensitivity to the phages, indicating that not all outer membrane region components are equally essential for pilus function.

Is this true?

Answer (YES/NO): YES